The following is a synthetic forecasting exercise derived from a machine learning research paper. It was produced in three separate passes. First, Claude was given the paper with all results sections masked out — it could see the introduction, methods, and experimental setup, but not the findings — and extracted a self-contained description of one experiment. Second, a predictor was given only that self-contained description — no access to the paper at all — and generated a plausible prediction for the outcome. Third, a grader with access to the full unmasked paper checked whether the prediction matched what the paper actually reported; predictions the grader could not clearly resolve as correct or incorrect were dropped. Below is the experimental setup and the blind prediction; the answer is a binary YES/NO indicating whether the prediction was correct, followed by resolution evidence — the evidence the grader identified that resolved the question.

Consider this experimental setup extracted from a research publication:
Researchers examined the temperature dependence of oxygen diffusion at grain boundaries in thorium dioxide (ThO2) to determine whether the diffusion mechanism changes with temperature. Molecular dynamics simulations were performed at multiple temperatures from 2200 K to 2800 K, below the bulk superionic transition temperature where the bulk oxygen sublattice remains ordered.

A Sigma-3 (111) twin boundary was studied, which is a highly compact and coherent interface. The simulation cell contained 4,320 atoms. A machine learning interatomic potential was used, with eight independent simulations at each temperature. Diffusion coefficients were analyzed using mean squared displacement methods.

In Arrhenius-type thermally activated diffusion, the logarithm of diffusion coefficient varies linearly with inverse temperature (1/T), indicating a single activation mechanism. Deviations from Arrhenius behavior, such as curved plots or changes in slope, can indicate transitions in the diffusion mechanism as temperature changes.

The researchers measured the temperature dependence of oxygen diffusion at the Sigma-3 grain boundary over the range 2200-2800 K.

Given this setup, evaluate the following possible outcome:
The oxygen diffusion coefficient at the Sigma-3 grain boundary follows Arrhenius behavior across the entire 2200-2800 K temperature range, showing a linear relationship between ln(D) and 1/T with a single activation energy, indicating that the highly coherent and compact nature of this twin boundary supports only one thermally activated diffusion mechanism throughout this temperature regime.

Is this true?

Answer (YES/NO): YES